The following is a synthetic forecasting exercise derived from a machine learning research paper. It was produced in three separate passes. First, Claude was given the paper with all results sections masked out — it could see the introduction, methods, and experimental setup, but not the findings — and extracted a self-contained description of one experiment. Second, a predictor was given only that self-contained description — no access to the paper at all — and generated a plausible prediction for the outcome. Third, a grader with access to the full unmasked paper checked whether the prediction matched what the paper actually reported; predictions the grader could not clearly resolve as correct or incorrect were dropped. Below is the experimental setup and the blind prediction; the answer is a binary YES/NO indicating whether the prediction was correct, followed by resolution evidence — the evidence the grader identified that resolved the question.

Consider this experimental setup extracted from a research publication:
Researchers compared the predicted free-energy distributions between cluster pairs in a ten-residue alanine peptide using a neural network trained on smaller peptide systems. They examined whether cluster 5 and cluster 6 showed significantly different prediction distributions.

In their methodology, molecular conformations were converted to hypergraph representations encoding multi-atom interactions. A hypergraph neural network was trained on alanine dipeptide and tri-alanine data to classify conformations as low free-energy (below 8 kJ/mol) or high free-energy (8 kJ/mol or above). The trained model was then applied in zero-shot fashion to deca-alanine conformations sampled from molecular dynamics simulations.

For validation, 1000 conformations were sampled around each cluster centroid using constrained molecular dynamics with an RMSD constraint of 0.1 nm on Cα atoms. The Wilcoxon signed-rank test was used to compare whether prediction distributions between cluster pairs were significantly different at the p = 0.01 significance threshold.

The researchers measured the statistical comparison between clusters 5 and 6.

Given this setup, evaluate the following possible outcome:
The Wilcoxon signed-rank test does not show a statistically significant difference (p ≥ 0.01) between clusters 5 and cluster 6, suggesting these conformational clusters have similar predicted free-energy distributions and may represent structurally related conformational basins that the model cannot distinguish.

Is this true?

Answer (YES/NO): YES